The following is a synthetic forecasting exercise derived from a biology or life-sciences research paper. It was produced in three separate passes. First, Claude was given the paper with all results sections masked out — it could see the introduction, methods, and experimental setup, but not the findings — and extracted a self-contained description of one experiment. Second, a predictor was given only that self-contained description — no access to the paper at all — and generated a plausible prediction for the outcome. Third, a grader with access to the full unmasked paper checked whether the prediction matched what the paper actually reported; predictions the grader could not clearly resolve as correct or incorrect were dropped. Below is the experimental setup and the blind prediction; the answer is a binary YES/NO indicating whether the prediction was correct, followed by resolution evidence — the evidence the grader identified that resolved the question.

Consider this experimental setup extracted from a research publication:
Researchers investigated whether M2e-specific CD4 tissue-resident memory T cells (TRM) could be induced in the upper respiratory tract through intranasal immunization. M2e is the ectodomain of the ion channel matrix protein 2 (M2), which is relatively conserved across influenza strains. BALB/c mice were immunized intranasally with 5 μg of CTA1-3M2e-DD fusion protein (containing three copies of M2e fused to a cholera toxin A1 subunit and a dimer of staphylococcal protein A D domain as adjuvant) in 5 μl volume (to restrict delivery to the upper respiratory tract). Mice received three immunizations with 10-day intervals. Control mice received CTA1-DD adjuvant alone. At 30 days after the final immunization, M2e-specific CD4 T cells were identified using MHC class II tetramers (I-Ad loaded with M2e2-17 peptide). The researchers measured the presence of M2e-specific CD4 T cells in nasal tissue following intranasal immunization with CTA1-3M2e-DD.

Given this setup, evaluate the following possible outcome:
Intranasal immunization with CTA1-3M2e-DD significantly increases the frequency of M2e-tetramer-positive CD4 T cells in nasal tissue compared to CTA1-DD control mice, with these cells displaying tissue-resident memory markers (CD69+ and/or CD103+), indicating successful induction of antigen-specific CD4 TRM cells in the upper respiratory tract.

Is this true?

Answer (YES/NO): YES